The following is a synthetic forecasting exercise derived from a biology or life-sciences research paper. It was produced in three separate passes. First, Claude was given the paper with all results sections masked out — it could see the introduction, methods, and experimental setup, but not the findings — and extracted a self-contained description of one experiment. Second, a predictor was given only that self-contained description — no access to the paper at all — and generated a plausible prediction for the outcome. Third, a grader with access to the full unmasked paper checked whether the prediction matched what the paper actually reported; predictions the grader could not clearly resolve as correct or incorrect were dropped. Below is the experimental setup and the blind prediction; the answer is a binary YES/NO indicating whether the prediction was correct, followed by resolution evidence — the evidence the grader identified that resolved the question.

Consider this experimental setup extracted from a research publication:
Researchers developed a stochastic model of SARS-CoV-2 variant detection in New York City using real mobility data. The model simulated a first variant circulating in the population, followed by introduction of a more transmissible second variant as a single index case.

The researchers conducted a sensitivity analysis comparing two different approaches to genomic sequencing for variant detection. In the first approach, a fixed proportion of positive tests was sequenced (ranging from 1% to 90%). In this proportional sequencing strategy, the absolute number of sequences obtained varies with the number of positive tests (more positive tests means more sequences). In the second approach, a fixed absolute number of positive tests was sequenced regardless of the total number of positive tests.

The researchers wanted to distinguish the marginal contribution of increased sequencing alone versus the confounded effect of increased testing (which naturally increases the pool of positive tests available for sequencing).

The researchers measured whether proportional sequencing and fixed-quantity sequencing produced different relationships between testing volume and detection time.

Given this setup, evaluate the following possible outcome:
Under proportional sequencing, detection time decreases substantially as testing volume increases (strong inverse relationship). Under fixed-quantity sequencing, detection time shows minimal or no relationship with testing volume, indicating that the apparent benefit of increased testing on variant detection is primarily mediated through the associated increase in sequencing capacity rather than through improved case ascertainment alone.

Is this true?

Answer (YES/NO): YES